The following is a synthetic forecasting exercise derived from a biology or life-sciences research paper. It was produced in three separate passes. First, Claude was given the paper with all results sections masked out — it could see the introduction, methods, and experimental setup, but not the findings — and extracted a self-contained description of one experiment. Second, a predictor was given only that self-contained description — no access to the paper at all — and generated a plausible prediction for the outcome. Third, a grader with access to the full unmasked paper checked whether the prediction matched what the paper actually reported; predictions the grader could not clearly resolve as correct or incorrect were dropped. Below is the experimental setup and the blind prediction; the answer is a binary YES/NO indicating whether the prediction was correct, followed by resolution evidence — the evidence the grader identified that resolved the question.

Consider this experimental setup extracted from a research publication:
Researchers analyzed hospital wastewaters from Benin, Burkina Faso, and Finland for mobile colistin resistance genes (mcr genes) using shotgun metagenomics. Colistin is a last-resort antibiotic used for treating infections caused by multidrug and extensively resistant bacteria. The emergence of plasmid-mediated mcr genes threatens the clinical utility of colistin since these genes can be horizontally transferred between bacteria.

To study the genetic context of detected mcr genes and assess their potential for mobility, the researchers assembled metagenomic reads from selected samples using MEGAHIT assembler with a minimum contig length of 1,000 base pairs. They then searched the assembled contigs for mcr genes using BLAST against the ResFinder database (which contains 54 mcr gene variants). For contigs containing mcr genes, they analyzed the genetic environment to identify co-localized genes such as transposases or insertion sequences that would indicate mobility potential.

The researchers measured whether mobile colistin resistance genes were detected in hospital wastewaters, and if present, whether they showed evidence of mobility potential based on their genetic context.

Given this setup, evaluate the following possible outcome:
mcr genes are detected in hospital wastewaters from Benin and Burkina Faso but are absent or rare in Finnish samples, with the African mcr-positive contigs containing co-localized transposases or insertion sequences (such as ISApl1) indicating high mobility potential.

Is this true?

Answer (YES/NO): NO